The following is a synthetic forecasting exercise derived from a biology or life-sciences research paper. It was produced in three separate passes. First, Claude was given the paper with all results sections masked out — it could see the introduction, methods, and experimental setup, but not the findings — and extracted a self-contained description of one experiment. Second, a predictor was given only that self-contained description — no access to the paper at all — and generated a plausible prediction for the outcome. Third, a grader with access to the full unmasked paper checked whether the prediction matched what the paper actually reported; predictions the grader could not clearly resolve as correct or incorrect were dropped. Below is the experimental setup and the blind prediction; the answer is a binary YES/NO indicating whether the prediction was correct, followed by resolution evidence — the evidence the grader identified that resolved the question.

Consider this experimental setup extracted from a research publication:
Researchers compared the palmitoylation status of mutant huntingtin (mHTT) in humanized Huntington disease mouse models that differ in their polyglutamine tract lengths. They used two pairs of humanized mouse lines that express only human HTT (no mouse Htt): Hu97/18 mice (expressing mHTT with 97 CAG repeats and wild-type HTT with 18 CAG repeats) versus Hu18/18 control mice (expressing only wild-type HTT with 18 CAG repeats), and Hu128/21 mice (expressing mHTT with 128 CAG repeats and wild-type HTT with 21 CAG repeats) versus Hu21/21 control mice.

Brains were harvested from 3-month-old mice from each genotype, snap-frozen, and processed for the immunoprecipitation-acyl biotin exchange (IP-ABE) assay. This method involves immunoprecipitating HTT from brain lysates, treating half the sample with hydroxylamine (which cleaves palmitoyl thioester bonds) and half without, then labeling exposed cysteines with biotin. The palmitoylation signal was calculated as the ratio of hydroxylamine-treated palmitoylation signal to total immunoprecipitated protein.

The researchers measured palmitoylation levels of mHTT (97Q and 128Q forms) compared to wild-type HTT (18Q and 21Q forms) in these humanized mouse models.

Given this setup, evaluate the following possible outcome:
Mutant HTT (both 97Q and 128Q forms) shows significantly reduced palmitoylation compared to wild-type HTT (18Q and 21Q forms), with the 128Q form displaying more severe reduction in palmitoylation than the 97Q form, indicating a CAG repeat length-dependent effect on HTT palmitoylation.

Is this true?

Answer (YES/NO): YES